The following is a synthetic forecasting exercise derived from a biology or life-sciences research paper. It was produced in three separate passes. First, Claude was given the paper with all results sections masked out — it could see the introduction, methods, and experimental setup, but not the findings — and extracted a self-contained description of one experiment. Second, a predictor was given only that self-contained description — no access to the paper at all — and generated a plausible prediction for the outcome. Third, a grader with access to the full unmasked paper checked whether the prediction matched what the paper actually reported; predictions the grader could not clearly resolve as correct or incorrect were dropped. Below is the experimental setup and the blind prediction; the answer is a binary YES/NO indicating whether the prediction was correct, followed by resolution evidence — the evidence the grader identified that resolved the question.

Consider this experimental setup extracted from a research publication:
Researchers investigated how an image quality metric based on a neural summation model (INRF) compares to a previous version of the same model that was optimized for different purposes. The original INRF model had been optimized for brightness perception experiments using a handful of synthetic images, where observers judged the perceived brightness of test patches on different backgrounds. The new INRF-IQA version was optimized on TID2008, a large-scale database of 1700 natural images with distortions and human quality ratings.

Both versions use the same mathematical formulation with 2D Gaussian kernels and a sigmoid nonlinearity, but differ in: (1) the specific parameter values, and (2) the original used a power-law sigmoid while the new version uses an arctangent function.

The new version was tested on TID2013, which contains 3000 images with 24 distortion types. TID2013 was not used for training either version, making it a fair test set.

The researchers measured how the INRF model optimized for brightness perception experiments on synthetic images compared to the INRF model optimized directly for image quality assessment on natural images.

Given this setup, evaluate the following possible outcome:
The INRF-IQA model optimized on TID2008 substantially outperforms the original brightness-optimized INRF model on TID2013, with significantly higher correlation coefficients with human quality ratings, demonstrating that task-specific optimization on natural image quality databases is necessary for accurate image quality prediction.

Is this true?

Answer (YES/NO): YES